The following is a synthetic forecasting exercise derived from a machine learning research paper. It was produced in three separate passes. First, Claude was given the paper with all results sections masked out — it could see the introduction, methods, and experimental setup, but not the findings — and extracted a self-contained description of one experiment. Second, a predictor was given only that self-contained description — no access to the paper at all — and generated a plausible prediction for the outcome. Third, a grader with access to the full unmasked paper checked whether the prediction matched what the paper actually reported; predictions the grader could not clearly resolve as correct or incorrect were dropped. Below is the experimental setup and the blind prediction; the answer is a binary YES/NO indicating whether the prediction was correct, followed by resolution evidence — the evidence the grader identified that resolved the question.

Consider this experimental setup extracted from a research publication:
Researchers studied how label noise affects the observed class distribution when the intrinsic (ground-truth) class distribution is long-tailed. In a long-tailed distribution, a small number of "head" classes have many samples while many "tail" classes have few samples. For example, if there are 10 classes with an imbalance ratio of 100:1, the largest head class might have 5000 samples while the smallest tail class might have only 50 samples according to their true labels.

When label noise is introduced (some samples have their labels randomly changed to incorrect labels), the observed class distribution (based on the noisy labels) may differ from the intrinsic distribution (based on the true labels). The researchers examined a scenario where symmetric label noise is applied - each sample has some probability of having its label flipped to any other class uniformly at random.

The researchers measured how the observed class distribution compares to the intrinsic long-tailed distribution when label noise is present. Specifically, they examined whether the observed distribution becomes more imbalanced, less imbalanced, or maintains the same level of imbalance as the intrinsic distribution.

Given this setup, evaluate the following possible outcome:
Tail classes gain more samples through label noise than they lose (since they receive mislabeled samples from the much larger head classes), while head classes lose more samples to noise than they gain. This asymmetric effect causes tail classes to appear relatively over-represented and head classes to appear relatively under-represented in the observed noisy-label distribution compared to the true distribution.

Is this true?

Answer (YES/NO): YES